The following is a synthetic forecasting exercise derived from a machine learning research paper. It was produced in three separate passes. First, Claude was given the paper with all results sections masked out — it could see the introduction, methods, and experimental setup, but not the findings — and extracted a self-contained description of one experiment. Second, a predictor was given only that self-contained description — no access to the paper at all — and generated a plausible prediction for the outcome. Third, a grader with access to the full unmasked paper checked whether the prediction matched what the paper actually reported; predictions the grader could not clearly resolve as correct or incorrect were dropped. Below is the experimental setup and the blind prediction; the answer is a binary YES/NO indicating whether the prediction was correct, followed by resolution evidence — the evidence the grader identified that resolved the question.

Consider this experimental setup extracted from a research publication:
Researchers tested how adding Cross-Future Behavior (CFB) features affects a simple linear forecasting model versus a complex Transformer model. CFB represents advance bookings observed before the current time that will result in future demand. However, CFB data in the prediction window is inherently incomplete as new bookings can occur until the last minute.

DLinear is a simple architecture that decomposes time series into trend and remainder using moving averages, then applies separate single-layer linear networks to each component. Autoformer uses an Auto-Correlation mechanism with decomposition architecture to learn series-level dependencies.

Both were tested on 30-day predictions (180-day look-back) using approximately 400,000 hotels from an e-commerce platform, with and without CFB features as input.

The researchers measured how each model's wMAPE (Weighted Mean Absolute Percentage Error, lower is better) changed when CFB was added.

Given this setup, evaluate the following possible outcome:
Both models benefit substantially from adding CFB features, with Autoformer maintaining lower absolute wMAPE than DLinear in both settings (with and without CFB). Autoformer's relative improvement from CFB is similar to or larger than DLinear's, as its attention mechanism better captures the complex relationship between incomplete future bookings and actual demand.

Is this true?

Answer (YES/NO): NO